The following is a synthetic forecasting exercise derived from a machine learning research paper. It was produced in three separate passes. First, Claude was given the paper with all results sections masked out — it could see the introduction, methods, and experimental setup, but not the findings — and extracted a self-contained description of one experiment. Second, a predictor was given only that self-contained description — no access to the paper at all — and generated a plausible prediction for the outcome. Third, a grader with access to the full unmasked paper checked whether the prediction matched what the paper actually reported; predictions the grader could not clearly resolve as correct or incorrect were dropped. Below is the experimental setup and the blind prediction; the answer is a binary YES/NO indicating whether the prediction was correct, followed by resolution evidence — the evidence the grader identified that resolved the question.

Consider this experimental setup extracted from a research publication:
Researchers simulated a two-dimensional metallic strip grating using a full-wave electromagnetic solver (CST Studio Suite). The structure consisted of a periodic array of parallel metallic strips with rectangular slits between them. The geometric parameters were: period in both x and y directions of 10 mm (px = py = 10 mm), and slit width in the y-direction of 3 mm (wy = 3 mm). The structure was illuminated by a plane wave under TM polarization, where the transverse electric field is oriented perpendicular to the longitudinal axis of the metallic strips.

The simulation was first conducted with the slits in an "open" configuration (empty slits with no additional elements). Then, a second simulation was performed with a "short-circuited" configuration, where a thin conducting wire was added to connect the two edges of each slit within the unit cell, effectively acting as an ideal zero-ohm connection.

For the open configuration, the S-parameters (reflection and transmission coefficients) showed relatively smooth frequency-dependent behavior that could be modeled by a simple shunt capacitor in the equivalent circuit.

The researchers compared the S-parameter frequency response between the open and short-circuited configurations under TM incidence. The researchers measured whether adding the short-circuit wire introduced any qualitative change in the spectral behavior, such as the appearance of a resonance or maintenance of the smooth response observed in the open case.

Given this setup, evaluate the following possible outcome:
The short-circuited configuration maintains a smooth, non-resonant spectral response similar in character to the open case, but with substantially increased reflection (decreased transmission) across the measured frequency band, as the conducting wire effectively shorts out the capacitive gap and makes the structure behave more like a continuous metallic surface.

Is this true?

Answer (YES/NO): NO